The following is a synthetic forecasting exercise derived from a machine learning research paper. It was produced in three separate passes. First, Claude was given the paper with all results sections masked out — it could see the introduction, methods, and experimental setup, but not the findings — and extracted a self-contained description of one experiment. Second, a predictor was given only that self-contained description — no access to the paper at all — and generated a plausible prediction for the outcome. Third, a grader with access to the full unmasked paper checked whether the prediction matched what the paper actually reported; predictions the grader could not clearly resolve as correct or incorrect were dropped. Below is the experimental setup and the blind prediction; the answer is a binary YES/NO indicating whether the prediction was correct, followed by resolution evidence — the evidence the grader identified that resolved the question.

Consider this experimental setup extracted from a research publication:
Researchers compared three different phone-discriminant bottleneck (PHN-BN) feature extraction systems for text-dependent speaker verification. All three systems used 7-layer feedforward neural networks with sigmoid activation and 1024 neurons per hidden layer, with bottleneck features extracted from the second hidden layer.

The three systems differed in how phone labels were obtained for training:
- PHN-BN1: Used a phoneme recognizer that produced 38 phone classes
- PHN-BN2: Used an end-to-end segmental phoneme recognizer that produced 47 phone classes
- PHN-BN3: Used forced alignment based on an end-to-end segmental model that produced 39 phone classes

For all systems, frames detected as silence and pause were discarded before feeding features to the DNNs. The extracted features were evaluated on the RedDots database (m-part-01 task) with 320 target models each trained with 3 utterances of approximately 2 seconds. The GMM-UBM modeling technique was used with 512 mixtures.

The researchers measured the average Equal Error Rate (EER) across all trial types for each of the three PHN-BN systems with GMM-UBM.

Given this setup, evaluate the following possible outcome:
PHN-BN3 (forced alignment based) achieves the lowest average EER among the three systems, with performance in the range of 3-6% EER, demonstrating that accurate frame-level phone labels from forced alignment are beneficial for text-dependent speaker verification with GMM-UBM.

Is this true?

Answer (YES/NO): NO